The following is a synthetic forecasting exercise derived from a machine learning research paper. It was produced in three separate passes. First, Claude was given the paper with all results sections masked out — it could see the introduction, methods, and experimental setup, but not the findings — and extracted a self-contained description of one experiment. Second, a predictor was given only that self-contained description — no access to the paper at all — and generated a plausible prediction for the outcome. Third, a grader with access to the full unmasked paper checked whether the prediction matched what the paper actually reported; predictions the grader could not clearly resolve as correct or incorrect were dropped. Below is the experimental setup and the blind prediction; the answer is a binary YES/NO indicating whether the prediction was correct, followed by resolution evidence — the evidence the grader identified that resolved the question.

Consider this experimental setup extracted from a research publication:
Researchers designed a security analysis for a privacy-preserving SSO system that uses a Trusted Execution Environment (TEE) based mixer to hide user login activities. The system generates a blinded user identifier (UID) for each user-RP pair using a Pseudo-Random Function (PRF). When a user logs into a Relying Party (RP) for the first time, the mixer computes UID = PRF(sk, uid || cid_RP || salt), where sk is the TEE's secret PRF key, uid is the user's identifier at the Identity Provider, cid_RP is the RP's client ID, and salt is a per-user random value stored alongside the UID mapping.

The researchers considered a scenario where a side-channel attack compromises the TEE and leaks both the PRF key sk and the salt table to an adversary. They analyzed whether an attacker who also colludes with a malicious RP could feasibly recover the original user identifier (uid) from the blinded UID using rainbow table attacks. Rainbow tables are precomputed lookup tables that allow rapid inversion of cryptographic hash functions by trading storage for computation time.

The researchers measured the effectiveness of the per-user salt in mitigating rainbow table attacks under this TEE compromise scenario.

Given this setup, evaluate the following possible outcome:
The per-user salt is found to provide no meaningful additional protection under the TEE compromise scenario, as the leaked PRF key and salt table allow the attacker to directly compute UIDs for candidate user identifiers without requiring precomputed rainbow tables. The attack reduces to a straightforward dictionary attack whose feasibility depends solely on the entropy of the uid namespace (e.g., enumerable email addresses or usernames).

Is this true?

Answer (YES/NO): NO